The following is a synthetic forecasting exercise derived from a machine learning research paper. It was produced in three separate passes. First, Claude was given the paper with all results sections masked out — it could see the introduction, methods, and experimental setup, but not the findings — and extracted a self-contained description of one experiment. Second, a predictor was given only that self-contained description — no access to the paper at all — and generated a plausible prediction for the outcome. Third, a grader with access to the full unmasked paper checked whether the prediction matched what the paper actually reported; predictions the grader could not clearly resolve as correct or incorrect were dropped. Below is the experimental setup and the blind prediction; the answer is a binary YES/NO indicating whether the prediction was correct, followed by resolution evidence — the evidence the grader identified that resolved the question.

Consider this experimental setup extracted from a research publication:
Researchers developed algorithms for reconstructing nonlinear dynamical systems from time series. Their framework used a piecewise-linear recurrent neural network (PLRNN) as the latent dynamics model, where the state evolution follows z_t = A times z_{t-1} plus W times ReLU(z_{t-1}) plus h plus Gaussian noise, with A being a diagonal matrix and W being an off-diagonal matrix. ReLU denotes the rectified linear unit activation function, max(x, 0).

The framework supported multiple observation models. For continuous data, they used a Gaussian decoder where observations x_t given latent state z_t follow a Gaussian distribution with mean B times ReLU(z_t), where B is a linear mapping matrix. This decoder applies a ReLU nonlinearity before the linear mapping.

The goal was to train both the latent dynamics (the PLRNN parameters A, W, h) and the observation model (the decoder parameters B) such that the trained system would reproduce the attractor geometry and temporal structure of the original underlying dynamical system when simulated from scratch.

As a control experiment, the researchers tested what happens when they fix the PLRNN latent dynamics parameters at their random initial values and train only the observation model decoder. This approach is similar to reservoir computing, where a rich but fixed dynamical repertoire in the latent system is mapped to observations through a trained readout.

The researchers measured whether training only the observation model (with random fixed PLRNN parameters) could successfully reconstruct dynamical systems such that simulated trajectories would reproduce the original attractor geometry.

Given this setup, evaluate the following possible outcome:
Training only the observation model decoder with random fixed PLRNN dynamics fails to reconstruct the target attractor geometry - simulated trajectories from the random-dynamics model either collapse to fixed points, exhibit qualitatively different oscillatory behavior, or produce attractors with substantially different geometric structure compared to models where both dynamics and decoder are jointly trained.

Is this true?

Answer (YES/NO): YES